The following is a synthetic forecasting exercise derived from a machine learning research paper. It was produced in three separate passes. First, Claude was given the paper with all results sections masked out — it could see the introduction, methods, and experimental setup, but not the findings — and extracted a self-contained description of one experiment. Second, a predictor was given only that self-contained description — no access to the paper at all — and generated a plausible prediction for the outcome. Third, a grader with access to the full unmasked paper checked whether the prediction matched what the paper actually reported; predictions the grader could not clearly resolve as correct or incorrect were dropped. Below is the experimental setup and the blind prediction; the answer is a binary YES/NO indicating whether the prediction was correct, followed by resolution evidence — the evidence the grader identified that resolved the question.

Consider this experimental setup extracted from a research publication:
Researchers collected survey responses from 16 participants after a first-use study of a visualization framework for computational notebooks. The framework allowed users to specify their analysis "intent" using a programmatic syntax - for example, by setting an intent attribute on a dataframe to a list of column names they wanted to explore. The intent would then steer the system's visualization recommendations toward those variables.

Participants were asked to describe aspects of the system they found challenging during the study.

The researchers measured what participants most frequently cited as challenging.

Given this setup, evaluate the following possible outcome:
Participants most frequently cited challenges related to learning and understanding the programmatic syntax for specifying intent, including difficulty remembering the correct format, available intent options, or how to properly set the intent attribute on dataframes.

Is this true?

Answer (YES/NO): YES